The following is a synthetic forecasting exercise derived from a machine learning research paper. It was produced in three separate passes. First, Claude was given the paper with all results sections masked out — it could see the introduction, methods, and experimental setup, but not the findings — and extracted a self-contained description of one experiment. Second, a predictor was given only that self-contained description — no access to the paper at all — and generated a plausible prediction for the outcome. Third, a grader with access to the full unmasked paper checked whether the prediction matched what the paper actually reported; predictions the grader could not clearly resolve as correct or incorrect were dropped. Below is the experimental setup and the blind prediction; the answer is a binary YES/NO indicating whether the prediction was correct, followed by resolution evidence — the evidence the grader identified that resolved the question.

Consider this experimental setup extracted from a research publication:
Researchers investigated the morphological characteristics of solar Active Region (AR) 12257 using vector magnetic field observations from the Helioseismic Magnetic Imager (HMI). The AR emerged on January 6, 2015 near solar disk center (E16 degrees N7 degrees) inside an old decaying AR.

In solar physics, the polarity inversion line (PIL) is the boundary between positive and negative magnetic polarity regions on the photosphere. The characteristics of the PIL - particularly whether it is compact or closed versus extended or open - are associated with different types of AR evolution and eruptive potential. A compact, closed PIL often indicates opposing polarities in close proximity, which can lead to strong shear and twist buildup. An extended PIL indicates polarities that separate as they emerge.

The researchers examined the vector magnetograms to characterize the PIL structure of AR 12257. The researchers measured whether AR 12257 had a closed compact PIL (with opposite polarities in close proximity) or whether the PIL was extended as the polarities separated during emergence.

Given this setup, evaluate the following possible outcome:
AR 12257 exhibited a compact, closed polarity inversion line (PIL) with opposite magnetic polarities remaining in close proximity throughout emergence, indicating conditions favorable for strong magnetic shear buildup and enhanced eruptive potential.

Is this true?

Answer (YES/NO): NO